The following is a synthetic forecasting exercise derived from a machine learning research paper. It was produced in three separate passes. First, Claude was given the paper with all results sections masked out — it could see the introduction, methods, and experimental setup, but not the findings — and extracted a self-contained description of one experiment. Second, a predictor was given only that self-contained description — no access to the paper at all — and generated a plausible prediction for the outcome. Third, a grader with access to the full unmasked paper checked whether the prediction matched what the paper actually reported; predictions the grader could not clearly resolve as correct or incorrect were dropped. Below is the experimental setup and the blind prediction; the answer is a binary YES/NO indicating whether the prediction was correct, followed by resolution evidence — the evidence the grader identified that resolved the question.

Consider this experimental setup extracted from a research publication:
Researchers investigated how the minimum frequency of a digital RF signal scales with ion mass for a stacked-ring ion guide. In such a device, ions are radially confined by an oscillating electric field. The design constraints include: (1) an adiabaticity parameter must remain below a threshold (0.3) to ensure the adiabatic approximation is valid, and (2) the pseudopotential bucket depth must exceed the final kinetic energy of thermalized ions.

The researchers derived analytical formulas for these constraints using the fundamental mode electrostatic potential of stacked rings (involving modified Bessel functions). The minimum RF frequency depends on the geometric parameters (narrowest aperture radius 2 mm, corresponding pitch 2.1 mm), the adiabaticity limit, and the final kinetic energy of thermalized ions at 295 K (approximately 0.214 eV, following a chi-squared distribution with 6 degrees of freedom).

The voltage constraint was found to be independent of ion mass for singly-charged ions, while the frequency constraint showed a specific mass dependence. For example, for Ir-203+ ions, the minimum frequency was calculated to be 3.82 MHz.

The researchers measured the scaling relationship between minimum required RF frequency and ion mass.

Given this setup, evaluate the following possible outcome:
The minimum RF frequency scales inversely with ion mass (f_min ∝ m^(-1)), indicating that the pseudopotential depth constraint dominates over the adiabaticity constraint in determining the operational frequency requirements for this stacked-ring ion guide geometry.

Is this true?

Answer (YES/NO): NO